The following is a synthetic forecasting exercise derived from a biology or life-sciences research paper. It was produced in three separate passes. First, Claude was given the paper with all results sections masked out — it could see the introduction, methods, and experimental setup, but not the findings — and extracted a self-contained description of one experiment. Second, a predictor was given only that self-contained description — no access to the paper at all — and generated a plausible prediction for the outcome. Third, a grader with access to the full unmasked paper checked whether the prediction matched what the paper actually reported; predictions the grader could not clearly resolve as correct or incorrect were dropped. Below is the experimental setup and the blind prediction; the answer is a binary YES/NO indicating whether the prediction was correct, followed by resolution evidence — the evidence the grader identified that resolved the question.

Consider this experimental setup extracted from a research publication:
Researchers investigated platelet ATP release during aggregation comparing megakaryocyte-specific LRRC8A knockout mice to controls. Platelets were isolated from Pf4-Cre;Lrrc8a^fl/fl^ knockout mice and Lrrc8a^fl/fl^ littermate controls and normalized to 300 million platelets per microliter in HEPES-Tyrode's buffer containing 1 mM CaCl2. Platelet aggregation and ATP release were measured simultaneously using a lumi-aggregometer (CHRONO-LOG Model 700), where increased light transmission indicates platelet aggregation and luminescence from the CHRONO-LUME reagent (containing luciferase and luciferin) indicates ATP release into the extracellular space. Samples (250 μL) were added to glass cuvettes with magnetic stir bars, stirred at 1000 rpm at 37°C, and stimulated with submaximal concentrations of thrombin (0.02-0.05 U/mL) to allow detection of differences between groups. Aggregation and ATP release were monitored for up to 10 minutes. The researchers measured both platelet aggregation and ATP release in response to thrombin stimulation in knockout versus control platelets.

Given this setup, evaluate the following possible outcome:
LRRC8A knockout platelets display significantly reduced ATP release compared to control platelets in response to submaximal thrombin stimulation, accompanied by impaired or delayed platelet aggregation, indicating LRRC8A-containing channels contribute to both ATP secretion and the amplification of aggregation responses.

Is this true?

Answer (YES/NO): YES